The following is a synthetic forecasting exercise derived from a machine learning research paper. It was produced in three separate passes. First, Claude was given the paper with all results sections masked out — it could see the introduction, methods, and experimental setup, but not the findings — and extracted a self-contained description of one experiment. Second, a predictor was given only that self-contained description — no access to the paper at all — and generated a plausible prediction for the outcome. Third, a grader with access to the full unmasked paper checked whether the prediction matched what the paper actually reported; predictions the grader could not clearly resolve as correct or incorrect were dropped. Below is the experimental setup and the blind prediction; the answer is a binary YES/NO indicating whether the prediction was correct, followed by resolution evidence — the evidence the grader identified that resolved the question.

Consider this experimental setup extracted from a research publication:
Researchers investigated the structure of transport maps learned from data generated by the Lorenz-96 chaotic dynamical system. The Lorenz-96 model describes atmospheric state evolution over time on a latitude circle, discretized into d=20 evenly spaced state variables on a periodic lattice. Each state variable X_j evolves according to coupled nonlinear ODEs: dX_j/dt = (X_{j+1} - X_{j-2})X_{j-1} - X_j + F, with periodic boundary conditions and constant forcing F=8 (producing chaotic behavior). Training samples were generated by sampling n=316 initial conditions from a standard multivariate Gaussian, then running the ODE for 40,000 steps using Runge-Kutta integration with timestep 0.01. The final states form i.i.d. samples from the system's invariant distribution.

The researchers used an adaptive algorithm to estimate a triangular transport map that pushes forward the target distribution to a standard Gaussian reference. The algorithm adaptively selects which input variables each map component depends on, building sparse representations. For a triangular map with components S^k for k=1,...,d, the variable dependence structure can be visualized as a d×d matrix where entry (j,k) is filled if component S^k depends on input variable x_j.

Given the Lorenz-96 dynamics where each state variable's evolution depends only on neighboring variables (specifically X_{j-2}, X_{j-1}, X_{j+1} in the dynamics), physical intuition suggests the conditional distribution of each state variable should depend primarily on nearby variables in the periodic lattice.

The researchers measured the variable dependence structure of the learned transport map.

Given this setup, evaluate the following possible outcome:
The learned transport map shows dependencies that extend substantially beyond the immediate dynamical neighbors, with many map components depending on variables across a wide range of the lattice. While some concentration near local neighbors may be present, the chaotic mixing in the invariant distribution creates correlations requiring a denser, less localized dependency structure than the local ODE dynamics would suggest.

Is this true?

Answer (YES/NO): NO